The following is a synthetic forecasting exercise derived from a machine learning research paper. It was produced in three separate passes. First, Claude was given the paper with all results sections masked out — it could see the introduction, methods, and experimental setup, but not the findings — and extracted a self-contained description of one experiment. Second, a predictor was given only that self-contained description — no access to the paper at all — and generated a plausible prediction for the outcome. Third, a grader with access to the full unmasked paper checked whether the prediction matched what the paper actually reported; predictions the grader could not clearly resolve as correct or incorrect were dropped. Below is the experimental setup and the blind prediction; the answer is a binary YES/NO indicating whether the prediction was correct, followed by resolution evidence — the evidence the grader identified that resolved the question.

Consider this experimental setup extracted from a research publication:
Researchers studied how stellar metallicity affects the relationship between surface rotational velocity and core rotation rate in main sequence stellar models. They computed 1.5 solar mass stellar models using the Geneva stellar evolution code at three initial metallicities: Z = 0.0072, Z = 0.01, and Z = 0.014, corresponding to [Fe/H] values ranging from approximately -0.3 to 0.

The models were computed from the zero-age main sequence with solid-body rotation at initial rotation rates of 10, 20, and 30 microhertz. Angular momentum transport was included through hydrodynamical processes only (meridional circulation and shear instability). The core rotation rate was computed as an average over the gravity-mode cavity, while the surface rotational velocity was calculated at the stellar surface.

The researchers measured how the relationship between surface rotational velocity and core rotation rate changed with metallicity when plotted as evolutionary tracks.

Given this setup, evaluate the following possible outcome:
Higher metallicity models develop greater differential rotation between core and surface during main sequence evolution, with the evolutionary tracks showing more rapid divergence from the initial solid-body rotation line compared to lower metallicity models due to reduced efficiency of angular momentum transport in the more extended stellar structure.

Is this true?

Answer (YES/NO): NO